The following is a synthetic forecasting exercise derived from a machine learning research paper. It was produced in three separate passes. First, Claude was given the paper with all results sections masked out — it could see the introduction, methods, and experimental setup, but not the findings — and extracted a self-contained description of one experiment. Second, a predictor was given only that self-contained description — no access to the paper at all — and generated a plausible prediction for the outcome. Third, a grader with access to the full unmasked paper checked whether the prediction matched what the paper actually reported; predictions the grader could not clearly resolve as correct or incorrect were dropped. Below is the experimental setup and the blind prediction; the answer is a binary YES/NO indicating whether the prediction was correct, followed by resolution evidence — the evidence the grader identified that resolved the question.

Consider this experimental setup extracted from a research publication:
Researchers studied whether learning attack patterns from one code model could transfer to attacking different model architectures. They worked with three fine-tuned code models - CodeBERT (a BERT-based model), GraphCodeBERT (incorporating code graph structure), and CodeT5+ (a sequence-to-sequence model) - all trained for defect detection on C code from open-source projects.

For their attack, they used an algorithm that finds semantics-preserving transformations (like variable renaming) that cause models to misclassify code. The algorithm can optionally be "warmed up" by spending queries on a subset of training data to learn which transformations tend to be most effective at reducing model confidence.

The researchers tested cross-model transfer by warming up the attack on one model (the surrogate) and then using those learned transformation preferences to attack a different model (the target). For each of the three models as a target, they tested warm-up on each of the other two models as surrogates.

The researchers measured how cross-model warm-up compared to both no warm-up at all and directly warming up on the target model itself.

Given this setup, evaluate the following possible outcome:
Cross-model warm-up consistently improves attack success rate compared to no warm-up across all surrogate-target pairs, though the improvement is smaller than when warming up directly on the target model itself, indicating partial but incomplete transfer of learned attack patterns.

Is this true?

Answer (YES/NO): NO